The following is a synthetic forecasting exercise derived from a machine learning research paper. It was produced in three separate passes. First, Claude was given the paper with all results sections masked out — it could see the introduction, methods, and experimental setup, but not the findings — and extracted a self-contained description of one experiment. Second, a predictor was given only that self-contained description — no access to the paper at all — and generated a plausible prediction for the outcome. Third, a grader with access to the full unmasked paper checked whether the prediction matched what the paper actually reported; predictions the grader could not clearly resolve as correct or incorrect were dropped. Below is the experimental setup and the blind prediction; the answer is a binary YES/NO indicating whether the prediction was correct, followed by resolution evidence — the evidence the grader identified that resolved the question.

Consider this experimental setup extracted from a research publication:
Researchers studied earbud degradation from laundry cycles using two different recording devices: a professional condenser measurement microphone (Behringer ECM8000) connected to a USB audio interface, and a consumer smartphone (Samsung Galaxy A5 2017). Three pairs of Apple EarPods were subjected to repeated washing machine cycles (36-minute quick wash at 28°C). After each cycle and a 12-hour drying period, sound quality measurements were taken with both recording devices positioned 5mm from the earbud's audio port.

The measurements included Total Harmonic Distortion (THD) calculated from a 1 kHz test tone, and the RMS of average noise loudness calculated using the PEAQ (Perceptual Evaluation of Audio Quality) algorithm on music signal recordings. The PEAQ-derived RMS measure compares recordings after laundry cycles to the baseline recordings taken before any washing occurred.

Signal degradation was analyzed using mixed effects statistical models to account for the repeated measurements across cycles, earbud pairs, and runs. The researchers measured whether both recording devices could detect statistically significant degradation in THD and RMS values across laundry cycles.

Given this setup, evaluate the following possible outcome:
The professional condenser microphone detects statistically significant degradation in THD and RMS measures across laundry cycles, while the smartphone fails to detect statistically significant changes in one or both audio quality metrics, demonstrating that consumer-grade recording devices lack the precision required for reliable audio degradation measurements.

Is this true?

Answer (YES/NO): NO